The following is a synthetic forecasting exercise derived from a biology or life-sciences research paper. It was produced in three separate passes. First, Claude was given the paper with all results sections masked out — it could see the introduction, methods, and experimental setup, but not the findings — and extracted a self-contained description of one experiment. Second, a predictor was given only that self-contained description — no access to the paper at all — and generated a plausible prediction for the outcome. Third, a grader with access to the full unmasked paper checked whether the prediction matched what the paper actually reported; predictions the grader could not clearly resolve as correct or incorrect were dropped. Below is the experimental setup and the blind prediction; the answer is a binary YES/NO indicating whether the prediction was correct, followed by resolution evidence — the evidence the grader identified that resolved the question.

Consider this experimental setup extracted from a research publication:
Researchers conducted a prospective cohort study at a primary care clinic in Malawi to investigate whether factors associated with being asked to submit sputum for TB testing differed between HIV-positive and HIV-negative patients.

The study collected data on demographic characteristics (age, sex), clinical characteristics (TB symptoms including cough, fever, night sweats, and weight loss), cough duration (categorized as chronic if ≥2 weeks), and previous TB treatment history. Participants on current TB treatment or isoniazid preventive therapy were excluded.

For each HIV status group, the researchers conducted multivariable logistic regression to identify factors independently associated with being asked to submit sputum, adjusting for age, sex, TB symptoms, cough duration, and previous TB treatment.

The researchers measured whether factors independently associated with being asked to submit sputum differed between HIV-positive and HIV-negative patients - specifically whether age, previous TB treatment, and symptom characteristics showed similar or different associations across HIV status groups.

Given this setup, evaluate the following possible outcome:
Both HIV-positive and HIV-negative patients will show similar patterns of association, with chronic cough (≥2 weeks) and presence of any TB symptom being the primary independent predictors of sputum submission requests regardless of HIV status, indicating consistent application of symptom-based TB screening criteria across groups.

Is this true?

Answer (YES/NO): NO